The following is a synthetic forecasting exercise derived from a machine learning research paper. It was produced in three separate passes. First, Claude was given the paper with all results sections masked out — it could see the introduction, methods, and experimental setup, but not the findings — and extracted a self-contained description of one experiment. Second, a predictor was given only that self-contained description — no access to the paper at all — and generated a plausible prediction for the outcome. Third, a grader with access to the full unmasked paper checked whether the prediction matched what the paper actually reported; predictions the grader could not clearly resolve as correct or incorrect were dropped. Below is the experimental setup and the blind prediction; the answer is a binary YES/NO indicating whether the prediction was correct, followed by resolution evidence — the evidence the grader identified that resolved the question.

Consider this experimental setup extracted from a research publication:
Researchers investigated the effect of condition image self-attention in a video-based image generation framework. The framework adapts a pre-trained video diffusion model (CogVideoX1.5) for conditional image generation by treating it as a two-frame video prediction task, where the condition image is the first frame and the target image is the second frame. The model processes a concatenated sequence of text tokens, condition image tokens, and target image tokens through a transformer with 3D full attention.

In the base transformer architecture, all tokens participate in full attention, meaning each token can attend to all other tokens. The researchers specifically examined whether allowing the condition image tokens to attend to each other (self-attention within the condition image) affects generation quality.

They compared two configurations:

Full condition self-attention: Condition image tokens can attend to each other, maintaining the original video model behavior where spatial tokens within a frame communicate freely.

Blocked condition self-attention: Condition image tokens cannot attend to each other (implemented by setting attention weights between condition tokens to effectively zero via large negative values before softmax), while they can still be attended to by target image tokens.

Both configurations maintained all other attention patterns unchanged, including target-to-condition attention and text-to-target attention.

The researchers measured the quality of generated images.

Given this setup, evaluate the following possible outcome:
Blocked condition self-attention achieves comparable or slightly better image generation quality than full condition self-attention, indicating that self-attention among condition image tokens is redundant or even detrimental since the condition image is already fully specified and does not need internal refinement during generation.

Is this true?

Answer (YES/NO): NO